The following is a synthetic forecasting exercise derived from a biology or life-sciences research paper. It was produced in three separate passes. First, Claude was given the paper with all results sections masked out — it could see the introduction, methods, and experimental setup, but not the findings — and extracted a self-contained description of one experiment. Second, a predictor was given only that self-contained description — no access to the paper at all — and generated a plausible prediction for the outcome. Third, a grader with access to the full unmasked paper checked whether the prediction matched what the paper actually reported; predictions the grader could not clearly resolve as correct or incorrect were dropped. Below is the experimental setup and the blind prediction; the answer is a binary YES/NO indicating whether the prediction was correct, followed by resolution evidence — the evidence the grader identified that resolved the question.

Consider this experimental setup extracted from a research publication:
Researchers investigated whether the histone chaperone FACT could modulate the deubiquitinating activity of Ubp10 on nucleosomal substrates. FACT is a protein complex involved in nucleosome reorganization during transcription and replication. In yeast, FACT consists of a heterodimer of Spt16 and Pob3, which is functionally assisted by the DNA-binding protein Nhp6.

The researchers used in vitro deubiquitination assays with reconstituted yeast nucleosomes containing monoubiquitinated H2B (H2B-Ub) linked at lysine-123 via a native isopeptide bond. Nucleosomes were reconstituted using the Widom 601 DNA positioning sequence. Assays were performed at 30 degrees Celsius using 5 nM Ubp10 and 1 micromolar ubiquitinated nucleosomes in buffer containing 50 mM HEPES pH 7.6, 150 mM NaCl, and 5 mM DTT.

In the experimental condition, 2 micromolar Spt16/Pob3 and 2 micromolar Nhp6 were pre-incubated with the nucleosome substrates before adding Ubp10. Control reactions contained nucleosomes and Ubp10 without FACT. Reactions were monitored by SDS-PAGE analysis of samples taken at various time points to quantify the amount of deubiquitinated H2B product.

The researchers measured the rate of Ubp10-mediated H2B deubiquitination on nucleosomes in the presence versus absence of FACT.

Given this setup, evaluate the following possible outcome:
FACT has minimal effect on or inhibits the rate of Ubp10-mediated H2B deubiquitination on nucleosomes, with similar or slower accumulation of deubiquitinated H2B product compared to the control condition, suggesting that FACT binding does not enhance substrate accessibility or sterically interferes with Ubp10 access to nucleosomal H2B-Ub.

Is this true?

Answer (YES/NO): NO